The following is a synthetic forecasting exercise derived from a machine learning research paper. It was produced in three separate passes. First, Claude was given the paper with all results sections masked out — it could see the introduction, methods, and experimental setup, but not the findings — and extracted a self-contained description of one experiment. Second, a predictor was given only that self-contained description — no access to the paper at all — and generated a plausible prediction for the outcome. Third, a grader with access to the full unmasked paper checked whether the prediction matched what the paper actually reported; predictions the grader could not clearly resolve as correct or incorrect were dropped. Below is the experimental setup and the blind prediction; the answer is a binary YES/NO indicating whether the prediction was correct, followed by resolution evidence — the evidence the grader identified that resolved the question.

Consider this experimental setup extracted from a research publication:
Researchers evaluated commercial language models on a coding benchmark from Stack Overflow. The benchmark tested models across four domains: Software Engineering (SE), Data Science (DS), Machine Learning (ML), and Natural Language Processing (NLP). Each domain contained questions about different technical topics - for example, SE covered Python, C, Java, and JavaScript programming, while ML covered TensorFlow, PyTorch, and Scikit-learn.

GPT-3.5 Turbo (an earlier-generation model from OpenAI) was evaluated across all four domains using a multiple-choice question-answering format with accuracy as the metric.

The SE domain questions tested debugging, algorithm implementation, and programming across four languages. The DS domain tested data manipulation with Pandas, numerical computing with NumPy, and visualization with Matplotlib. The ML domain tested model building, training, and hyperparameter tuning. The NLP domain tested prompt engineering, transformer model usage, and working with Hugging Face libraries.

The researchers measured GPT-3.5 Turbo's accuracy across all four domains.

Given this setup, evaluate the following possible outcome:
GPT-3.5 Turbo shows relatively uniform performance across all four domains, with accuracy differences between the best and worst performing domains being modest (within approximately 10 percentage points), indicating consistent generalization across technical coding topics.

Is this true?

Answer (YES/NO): NO